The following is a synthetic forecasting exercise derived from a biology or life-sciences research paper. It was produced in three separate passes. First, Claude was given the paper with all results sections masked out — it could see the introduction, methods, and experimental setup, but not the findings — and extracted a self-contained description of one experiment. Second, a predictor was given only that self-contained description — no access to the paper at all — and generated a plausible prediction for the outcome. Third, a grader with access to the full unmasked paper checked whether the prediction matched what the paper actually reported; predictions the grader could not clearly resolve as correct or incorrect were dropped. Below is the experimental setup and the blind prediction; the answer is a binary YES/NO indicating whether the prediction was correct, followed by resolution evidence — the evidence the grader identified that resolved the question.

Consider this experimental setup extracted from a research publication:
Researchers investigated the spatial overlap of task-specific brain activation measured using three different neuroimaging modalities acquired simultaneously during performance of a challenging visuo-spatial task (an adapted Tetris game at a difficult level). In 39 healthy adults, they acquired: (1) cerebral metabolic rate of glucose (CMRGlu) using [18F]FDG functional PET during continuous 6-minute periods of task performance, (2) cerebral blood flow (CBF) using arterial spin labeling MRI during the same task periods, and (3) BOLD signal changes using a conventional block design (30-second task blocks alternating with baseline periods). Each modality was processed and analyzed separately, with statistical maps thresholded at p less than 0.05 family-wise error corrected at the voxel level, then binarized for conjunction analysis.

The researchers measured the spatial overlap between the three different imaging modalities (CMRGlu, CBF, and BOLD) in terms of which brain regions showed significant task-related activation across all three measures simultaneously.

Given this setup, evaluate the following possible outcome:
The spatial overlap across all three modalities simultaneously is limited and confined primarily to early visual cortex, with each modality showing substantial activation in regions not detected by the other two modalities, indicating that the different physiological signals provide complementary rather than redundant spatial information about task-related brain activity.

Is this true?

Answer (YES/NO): NO